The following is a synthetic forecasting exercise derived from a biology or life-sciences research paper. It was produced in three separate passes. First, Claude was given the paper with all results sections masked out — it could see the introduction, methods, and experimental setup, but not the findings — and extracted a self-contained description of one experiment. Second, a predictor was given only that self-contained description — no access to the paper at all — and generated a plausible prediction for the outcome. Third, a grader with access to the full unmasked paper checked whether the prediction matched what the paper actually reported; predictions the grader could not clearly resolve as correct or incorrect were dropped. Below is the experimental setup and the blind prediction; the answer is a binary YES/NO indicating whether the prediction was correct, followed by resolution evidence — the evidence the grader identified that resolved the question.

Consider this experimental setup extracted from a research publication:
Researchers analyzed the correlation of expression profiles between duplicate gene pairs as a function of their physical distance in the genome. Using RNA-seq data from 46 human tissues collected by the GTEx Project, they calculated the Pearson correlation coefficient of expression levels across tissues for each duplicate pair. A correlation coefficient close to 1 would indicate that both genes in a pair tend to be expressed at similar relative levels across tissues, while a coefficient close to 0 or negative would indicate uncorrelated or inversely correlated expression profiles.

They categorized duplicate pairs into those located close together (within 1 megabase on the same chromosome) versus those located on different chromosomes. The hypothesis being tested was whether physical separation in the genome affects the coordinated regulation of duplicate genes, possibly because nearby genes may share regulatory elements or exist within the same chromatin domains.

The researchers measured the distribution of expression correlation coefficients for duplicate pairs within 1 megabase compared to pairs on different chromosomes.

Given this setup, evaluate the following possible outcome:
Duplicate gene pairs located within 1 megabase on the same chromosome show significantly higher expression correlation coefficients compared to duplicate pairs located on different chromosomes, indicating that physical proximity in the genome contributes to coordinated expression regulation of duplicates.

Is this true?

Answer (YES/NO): YES